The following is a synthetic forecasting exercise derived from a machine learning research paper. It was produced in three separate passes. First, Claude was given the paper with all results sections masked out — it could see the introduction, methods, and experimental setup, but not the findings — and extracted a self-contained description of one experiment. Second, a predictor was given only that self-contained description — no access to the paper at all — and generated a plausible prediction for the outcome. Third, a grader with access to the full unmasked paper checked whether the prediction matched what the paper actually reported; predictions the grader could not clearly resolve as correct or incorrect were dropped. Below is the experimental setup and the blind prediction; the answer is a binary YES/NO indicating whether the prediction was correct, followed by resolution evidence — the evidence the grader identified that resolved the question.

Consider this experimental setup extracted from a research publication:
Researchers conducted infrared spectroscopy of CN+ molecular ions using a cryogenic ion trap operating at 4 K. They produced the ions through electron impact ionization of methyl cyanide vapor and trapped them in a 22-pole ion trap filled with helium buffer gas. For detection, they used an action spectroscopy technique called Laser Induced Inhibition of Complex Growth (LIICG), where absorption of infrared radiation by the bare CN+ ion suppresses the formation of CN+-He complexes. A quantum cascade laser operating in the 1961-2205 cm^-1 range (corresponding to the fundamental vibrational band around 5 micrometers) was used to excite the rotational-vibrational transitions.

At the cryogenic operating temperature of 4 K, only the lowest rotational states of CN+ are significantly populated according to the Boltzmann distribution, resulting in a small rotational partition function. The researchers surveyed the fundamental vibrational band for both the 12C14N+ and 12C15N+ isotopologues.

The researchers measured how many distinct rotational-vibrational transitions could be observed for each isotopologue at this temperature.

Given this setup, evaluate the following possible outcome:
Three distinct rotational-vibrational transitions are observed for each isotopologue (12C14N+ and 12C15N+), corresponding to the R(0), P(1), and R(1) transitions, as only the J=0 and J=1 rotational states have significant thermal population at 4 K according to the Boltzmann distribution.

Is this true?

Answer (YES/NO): NO